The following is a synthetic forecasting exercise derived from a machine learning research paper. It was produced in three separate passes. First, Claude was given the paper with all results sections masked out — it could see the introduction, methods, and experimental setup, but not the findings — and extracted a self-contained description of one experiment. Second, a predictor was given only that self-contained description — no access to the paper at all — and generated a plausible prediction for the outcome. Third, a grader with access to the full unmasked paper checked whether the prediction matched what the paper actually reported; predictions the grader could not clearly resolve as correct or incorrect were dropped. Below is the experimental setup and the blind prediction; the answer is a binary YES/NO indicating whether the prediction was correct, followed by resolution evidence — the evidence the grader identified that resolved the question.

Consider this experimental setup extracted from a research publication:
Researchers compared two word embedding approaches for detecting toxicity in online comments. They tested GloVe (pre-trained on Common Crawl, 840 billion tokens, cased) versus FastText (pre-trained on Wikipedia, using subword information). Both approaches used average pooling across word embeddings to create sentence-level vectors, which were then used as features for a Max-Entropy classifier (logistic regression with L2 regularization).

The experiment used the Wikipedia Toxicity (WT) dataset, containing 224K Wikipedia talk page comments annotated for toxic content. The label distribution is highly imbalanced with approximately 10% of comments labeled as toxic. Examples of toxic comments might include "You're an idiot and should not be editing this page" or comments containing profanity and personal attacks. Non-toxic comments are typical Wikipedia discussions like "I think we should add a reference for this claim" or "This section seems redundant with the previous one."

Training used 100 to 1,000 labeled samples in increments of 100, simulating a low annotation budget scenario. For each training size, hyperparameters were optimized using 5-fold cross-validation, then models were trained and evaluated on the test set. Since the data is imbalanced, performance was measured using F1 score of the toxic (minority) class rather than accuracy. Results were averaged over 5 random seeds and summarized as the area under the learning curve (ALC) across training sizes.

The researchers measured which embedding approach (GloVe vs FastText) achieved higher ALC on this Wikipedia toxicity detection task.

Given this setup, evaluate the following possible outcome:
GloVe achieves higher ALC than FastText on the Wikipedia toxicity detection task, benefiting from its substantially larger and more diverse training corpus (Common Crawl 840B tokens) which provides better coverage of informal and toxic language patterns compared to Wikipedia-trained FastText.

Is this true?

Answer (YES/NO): YES